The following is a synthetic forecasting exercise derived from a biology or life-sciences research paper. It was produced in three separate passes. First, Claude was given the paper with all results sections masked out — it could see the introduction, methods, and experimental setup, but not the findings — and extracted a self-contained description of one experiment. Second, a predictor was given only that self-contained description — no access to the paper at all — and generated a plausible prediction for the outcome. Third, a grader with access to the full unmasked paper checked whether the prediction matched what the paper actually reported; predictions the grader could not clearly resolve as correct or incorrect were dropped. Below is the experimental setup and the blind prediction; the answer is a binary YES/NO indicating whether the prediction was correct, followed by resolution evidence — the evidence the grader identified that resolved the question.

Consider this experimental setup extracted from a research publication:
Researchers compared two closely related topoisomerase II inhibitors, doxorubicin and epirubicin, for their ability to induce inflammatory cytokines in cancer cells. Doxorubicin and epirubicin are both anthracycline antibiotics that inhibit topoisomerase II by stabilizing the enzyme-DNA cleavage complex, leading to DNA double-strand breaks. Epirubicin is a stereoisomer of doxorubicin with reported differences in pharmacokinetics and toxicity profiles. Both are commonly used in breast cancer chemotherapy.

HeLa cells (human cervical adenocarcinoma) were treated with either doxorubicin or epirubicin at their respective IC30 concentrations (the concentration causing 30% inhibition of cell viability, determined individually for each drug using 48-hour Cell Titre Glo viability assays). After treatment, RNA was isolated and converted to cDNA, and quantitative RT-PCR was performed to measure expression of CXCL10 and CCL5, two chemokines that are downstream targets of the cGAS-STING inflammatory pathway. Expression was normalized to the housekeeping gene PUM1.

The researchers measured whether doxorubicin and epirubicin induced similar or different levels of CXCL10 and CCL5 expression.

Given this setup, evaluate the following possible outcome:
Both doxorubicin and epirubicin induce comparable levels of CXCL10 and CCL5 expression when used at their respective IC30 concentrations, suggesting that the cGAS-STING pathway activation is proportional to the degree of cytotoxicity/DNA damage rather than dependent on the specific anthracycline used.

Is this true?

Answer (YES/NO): YES